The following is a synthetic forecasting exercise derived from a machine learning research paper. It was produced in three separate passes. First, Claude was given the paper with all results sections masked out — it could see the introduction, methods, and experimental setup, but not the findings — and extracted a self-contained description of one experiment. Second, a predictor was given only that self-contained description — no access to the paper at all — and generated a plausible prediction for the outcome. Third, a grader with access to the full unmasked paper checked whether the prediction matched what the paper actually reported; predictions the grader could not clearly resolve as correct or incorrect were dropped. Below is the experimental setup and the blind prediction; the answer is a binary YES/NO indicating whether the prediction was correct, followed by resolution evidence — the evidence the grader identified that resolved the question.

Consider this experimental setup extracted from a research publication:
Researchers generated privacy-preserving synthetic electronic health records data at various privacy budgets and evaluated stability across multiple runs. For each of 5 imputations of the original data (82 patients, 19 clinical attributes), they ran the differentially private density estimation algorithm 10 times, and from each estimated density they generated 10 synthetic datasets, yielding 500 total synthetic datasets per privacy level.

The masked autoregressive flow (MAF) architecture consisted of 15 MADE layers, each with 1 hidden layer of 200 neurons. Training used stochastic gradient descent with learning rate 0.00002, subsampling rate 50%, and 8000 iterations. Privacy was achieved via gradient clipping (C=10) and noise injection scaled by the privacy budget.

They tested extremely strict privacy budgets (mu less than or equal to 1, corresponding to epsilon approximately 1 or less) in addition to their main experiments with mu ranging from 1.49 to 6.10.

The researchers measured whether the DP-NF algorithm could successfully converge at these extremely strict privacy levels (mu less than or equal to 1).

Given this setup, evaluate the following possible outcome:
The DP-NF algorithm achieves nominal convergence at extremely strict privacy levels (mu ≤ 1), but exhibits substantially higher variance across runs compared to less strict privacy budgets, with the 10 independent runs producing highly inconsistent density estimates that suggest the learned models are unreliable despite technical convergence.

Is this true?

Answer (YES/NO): NO